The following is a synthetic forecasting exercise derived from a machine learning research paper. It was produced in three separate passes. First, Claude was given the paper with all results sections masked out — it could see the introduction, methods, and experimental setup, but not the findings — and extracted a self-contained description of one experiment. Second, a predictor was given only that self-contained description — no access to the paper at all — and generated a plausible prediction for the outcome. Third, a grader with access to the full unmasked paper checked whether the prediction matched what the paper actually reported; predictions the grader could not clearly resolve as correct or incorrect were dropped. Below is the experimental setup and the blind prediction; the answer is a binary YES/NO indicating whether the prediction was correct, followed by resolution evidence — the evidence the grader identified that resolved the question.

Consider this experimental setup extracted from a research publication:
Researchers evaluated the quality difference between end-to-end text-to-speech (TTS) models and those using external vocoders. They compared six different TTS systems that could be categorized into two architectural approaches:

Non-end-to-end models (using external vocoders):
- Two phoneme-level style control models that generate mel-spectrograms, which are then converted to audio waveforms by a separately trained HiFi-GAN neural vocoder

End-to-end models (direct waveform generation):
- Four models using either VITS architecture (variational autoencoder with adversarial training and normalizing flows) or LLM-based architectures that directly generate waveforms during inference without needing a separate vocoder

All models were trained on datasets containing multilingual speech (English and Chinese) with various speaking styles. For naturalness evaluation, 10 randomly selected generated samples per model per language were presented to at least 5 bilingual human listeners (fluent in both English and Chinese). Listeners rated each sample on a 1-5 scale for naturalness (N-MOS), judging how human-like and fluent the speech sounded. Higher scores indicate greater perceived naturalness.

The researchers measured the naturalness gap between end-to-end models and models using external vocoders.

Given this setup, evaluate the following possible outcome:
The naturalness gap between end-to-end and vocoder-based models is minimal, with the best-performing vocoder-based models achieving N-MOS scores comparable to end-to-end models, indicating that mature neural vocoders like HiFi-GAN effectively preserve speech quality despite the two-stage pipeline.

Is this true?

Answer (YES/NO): NO